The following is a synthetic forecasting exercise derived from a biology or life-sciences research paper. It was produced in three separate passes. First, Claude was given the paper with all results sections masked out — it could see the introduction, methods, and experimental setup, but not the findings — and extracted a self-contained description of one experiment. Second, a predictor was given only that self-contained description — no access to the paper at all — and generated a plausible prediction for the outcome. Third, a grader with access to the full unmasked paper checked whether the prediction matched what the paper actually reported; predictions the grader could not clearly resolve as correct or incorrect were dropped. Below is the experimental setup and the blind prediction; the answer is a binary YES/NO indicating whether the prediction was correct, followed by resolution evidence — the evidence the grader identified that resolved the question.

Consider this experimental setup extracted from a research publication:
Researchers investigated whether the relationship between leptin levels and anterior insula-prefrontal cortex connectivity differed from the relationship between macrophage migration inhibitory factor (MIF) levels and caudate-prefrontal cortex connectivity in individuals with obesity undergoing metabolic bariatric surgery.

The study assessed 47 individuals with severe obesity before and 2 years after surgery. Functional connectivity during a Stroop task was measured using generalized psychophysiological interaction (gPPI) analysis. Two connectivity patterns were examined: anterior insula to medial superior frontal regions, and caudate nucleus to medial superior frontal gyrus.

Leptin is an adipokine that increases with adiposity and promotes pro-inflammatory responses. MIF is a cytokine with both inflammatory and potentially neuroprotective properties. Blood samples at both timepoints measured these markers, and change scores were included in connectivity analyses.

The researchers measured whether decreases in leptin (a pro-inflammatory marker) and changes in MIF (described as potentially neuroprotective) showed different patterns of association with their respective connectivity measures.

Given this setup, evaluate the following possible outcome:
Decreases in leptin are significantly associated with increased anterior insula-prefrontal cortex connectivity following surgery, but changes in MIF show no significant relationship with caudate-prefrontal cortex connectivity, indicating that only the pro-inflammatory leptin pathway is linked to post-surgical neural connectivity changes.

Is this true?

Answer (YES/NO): NO